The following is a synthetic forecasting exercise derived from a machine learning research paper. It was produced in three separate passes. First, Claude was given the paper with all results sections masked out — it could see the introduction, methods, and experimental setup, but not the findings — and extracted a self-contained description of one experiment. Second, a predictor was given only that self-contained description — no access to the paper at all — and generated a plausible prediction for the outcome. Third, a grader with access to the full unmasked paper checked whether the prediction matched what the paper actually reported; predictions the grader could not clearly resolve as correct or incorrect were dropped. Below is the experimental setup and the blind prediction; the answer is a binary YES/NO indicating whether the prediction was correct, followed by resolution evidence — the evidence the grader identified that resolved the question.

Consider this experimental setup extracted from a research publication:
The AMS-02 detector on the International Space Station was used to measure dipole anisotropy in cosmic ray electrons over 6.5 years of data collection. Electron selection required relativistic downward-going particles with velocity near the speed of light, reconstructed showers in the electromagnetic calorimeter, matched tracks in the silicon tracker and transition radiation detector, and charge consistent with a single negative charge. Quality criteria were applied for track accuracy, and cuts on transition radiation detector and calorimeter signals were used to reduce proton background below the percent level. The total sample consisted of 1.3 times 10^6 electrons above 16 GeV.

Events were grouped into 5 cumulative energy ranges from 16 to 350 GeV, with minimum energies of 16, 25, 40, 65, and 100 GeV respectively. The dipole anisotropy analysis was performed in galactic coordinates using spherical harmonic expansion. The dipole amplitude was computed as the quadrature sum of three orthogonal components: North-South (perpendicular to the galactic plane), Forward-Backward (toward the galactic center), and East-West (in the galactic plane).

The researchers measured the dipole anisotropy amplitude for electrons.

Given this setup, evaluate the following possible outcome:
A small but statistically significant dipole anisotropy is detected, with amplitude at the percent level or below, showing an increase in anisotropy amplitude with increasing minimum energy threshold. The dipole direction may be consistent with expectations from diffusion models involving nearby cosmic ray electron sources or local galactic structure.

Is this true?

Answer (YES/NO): NO